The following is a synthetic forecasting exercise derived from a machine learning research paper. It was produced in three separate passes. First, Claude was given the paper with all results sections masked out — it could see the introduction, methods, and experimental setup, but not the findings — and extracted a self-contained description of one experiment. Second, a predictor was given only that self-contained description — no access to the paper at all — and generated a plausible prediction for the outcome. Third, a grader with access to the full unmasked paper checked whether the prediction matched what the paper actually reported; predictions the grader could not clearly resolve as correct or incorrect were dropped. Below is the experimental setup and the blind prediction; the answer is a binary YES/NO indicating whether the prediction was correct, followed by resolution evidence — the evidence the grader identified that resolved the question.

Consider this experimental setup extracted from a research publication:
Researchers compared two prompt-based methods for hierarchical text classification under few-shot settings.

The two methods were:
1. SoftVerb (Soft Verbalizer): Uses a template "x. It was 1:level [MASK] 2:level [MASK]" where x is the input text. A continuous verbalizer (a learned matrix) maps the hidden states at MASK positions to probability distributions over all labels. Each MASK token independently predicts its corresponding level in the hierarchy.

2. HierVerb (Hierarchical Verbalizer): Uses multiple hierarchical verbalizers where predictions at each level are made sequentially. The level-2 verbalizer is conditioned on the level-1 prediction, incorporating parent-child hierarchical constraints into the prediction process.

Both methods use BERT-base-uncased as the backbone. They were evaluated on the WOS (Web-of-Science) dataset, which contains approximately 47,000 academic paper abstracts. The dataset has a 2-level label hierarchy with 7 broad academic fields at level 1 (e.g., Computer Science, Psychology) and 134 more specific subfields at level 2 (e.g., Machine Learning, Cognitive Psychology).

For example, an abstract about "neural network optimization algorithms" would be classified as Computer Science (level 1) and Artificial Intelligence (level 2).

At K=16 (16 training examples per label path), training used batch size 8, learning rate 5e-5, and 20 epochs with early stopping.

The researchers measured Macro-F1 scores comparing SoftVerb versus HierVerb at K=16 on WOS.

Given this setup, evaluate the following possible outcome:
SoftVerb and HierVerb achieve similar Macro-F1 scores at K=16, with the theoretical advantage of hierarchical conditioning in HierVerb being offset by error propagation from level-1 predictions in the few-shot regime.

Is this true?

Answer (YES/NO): NO